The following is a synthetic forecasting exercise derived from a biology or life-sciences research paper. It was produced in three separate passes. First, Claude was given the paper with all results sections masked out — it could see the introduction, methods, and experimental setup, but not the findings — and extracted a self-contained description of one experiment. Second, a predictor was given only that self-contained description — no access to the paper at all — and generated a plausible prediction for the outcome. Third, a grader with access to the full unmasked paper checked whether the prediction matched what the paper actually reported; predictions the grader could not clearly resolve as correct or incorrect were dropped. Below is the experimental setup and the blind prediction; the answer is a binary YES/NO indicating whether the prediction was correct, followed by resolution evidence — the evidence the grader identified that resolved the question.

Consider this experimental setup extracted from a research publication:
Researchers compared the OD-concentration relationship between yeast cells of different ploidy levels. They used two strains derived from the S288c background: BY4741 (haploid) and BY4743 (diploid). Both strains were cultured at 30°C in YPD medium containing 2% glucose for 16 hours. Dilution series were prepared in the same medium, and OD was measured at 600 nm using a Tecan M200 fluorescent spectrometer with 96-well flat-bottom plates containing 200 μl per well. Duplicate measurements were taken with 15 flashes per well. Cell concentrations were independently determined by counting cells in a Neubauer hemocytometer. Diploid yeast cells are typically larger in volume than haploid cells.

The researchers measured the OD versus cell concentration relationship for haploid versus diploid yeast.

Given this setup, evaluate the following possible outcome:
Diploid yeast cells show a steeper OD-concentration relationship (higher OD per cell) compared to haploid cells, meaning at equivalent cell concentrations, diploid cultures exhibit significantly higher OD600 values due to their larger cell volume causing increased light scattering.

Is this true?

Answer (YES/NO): NO